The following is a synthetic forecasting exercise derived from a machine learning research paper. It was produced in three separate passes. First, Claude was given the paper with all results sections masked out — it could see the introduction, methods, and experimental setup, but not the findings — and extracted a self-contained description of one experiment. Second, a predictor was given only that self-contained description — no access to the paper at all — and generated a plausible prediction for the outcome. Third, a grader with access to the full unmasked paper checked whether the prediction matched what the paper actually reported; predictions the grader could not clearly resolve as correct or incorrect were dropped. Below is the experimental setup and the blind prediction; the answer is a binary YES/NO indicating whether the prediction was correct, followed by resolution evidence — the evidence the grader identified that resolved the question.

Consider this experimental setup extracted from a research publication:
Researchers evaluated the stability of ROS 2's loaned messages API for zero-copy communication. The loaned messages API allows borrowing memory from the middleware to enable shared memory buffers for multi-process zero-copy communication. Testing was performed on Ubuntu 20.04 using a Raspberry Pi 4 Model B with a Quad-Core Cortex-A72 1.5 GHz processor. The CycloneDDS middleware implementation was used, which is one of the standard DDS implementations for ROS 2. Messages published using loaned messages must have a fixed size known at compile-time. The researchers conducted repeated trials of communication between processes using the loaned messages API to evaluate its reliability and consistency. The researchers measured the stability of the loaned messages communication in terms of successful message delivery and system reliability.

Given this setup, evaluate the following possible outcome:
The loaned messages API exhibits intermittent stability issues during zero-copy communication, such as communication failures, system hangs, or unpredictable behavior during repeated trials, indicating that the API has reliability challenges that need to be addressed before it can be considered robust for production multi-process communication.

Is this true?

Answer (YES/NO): YES